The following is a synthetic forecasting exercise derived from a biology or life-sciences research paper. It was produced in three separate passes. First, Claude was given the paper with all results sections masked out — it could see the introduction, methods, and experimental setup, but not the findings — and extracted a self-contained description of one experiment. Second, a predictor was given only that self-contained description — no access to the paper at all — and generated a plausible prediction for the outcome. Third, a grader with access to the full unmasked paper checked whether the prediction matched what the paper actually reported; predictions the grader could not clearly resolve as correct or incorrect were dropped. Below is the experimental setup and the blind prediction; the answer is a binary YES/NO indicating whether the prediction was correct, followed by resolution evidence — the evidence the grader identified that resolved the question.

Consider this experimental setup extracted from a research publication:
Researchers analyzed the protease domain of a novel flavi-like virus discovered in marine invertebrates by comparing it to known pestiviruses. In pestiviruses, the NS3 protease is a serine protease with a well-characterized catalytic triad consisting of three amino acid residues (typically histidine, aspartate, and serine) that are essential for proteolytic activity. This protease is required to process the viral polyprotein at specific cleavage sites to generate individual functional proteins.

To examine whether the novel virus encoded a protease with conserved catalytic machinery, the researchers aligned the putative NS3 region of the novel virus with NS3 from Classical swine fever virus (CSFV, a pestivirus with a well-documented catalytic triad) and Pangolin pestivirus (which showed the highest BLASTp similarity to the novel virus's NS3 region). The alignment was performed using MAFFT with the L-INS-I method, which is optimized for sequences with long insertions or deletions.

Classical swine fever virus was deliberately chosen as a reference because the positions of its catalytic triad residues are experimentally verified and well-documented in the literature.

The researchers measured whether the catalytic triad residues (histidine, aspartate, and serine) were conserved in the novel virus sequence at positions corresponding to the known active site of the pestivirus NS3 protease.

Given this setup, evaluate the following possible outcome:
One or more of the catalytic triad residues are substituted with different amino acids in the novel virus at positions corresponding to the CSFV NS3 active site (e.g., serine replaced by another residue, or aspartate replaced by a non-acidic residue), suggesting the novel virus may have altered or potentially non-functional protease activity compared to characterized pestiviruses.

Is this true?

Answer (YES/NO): NO